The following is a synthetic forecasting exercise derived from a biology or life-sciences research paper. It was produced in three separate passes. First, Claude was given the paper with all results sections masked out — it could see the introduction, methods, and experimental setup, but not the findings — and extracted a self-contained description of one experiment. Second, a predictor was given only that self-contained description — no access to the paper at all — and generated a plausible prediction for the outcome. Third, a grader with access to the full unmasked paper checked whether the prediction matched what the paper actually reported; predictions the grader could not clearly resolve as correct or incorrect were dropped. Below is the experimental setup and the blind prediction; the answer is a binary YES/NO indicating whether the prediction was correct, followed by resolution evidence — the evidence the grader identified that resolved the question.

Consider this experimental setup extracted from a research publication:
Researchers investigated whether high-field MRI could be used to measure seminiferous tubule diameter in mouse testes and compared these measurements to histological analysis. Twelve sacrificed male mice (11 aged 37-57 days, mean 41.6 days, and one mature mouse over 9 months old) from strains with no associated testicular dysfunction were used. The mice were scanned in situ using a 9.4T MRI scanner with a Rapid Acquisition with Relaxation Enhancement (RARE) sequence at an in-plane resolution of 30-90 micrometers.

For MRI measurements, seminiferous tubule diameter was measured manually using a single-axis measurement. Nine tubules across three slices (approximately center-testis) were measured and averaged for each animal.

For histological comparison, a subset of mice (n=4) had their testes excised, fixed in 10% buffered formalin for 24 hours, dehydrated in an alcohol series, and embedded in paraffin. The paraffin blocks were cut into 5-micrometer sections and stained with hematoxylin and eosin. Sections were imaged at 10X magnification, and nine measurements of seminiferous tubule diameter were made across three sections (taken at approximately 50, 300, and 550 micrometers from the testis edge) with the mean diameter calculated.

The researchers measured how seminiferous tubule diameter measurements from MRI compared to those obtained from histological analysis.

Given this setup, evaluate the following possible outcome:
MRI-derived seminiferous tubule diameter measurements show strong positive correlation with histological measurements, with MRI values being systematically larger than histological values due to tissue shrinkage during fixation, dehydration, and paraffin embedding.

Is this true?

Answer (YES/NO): NO